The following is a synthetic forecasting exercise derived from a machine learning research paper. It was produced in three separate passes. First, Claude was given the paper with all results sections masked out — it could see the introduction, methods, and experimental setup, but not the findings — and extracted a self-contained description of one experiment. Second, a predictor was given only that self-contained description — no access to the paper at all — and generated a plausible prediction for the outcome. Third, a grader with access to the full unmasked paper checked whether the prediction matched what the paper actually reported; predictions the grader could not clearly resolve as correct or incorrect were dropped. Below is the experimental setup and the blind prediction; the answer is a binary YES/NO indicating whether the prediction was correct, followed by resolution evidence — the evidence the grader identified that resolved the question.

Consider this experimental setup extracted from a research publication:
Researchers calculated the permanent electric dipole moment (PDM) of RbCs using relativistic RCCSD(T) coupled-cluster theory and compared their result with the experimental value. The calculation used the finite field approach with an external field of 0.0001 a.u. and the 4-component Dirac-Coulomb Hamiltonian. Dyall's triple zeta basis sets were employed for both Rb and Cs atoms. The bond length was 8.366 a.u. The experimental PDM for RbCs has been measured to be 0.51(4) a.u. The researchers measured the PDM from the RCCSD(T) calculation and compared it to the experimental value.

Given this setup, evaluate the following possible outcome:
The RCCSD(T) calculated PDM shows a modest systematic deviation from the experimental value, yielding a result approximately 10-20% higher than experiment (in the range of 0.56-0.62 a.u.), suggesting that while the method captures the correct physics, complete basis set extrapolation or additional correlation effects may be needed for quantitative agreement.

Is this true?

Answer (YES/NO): NO